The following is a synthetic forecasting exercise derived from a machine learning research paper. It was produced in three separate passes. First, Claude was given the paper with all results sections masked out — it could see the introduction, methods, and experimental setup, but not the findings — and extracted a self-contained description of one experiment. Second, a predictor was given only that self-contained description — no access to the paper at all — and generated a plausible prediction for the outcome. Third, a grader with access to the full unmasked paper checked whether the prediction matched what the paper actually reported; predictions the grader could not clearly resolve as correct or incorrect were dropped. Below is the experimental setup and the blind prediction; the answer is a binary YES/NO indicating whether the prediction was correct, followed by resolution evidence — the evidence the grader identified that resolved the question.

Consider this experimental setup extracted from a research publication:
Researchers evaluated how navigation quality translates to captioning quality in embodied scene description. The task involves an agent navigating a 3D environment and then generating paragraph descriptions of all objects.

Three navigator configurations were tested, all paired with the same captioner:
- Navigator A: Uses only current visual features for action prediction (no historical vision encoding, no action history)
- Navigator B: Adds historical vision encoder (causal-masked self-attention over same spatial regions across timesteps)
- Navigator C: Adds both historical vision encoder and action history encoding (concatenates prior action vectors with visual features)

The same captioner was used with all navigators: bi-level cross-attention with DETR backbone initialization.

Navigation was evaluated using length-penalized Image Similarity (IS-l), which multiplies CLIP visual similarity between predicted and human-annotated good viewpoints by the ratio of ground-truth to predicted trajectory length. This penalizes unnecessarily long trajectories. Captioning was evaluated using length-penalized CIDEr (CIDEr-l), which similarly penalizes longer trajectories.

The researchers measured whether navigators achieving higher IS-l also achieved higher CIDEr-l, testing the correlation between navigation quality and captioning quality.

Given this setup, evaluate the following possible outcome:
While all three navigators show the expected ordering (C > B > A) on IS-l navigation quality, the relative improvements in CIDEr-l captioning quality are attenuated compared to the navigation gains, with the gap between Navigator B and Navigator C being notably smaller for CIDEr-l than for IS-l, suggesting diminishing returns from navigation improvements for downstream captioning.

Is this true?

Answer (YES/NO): NO